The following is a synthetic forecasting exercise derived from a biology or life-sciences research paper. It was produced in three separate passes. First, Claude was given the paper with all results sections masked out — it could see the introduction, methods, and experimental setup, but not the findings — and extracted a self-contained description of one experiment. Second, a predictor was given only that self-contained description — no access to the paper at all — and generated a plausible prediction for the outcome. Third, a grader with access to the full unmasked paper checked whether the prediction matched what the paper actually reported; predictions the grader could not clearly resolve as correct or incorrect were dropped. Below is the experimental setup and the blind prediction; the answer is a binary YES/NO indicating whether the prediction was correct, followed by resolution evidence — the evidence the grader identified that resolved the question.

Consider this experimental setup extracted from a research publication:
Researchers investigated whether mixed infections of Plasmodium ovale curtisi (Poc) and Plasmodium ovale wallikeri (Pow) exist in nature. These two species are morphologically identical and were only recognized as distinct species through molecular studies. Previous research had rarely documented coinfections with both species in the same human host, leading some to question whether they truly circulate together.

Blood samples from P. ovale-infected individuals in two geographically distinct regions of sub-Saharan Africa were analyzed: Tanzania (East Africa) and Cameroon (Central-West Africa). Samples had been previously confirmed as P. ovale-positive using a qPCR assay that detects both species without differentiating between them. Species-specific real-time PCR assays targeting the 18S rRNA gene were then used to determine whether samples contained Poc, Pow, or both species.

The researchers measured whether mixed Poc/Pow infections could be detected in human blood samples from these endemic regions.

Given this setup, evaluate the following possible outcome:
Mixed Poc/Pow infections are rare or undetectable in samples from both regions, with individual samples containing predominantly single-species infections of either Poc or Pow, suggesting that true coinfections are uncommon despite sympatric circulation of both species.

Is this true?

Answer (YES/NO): NO